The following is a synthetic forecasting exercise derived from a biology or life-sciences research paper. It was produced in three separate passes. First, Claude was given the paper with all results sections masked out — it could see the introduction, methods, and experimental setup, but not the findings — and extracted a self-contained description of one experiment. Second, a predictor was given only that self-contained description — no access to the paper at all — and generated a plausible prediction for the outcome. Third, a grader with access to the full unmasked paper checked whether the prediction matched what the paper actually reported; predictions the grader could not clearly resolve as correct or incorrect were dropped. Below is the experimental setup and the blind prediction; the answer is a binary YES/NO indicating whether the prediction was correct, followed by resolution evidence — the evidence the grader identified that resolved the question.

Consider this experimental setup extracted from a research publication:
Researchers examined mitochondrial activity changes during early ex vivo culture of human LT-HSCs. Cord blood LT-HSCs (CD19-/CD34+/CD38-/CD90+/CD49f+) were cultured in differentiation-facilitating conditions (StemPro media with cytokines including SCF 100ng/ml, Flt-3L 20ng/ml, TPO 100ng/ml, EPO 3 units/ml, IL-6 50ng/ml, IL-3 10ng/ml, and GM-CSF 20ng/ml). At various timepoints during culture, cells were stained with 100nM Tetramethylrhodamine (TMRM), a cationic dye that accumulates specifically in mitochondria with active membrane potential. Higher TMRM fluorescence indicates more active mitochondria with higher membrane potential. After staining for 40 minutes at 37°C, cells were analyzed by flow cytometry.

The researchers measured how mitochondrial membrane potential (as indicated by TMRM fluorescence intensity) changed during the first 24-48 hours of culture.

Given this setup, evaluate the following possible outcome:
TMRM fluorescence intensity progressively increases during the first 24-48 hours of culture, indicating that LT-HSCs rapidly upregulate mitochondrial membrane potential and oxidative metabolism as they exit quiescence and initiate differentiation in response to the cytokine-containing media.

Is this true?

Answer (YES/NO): YES